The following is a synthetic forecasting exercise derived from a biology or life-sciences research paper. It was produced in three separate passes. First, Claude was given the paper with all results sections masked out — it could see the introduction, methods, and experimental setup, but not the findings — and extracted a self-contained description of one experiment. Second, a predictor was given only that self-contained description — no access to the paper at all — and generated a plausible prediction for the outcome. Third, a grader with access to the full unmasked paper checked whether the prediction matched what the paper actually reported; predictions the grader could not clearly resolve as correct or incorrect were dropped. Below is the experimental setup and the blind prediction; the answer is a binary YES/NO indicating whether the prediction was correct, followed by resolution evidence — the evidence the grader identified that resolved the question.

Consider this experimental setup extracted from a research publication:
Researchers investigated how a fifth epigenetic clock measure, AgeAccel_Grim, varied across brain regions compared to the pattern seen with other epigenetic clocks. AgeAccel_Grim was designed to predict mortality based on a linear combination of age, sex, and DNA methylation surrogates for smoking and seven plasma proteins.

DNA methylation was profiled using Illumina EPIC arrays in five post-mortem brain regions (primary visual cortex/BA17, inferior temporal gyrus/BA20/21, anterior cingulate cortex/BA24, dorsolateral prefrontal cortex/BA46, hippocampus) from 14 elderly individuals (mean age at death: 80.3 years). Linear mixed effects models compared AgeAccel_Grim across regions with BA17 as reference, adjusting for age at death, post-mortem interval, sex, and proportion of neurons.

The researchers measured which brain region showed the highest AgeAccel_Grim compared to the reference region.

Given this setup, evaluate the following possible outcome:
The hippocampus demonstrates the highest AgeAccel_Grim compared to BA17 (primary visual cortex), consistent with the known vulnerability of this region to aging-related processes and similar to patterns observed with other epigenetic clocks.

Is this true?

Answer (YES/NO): NO